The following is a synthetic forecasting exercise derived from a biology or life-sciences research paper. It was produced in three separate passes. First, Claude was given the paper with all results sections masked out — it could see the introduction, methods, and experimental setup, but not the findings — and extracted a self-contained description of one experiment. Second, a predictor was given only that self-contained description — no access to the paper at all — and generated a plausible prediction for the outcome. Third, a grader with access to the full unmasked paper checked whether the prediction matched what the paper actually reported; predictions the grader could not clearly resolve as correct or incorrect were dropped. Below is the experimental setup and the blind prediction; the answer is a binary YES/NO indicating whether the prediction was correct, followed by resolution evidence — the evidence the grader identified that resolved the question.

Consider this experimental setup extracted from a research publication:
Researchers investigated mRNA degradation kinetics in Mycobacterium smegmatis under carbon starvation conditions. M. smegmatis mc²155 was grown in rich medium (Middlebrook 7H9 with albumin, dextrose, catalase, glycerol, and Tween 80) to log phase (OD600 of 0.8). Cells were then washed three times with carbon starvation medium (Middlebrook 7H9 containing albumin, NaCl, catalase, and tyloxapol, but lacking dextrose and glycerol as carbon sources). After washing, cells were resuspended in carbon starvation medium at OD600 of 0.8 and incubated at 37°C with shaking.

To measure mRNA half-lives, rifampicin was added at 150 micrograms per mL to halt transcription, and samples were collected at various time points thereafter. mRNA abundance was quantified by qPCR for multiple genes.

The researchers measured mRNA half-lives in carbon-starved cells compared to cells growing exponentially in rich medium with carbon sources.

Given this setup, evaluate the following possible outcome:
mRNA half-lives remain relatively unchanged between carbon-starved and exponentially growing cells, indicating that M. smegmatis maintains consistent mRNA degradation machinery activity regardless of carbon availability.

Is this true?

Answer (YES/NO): NO